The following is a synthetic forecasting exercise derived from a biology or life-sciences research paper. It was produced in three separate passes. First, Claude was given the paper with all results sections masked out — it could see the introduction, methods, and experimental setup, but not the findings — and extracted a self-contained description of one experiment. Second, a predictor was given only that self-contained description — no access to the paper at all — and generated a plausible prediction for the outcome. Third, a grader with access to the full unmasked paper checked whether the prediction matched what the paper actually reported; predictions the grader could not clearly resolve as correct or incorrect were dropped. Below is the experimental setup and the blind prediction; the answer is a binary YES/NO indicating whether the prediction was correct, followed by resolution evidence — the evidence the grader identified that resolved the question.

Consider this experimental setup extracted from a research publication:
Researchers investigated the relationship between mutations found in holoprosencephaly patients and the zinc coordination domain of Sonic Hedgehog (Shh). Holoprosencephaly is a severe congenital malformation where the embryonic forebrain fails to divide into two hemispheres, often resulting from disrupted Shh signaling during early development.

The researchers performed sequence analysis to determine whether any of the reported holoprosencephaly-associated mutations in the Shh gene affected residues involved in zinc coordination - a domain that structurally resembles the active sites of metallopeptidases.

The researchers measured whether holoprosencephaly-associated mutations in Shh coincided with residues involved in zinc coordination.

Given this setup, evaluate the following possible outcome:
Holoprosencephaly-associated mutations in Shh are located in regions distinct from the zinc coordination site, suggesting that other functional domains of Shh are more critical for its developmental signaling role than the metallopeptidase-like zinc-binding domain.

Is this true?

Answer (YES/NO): NO